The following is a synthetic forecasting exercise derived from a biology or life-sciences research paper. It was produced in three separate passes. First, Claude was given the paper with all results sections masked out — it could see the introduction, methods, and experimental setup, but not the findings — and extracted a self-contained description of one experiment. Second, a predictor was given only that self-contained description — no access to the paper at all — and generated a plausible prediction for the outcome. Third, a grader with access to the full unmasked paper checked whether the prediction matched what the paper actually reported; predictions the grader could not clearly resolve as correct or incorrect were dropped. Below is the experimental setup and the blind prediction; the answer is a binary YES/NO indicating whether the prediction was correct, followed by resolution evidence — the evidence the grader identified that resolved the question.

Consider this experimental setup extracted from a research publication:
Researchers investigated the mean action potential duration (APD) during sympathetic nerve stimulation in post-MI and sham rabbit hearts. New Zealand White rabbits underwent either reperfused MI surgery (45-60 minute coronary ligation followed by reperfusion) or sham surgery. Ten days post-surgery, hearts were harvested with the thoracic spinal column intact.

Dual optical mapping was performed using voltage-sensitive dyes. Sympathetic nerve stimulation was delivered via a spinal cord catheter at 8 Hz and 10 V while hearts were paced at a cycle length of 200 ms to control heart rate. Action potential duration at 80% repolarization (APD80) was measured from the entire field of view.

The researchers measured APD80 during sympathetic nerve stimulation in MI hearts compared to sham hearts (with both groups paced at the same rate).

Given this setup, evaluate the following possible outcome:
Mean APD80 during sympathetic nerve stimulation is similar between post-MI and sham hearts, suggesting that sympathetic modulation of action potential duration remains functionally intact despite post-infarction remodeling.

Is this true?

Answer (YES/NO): YES